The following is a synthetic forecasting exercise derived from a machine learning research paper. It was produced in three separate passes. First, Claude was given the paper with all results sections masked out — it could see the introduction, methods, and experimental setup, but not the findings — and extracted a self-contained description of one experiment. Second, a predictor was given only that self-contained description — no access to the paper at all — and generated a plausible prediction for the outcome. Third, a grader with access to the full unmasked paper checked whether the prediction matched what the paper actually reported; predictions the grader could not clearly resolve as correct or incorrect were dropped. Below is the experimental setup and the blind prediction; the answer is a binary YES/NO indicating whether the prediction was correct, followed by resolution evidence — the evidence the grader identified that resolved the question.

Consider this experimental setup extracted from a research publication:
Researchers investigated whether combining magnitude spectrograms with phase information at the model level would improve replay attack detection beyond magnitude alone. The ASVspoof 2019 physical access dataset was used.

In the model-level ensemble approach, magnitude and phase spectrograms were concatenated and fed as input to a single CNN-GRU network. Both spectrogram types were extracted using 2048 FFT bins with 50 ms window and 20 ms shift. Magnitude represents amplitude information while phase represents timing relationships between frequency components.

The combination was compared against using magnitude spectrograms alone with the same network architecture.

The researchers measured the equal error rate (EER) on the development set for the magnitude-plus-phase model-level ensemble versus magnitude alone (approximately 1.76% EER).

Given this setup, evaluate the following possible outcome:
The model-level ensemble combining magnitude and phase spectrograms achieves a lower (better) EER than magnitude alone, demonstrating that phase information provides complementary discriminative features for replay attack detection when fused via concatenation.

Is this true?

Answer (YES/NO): NO